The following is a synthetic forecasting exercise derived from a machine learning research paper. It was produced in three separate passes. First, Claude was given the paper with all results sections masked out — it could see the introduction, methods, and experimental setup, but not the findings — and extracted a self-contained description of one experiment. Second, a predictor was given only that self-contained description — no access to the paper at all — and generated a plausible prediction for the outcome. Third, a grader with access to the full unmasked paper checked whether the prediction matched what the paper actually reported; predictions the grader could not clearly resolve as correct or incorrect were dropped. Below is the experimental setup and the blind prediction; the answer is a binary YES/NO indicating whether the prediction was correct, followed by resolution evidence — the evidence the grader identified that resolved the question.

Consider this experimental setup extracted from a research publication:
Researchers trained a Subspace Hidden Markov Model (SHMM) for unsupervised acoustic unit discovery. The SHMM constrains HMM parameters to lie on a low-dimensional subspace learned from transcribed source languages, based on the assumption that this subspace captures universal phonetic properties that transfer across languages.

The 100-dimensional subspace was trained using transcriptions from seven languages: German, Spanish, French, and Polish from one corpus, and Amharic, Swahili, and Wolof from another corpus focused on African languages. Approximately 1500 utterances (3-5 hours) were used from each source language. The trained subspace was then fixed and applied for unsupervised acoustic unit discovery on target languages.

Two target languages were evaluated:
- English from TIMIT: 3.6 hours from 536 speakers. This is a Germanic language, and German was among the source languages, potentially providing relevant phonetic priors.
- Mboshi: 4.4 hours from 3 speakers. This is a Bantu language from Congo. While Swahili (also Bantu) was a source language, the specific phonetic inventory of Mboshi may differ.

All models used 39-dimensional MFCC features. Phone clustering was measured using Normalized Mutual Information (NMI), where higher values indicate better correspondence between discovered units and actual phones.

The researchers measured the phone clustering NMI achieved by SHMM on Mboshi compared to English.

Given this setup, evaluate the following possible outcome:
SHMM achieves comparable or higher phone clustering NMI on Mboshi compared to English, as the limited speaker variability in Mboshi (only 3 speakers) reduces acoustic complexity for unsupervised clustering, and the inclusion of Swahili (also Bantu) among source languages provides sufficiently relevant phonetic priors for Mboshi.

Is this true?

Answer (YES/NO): NO